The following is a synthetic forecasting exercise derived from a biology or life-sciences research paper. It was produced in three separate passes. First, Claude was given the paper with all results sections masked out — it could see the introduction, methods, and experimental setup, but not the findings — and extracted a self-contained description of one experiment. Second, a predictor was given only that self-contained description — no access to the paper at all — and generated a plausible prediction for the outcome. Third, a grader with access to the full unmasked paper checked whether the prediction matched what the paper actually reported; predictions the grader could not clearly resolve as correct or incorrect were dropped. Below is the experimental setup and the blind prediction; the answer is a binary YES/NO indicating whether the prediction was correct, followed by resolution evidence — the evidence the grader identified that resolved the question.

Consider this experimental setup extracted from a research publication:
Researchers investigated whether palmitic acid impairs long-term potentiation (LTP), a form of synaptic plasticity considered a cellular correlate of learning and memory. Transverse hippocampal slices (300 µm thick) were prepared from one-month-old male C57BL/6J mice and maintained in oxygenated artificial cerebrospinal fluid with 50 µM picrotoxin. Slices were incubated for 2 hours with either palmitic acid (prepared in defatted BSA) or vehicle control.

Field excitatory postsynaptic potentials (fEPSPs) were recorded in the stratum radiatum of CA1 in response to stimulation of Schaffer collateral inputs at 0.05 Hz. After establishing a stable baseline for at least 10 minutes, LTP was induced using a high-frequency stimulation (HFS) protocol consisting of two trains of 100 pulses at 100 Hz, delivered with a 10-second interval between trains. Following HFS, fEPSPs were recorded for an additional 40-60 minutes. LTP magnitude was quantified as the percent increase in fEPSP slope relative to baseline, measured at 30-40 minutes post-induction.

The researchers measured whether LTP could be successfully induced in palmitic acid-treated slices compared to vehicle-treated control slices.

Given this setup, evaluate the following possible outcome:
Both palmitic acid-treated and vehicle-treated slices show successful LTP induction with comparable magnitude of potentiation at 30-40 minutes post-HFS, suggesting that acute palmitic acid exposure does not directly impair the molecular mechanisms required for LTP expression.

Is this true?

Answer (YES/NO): NO